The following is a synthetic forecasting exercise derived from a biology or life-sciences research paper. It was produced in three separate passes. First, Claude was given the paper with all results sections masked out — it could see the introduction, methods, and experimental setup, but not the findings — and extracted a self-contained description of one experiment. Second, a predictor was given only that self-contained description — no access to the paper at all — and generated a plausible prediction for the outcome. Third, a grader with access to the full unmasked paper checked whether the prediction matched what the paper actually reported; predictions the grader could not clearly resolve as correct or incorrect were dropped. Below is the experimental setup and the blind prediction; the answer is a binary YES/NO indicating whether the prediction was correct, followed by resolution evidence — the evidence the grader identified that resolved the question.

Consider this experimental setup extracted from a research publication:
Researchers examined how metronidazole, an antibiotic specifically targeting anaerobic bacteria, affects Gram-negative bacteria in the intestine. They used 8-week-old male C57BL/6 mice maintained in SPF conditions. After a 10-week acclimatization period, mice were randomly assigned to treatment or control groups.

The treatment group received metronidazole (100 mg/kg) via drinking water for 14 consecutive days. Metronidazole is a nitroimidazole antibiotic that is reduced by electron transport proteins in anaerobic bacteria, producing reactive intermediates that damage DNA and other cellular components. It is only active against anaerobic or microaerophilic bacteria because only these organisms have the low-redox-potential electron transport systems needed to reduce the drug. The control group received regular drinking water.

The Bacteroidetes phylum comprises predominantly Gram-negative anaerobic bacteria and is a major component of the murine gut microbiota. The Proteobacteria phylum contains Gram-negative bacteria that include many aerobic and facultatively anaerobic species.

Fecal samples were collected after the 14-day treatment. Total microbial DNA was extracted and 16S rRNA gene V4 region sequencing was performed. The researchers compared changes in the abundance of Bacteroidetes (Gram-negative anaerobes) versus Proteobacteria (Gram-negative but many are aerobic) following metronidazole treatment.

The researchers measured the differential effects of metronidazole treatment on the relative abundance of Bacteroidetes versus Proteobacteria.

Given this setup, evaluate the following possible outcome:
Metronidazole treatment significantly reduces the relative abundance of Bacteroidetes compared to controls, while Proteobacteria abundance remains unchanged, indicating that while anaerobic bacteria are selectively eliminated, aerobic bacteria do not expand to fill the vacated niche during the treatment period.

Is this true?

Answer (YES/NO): NO